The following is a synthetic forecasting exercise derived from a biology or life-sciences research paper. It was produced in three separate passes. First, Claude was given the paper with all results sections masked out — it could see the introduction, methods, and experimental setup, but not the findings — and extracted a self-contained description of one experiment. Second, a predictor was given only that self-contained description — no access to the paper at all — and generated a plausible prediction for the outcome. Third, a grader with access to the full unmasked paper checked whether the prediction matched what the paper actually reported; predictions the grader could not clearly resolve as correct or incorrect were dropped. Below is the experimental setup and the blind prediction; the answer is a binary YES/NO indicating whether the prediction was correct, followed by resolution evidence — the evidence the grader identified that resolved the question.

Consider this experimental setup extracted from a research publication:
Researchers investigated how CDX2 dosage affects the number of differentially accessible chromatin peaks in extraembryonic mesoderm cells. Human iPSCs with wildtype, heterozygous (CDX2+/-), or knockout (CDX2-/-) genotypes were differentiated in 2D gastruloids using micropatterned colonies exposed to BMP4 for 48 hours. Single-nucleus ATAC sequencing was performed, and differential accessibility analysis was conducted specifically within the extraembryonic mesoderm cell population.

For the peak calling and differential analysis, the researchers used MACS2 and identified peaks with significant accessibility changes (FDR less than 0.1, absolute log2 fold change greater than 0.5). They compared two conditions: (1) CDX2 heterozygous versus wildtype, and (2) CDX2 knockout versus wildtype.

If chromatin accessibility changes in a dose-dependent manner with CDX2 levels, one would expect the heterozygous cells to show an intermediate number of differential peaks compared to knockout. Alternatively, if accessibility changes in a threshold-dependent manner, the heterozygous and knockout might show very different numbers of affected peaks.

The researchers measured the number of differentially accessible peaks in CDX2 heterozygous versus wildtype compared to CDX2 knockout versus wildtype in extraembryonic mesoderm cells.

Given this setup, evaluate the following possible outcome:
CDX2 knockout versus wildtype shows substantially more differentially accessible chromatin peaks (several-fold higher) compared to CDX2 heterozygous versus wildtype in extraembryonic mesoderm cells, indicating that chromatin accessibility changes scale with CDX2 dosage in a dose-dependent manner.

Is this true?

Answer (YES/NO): NO